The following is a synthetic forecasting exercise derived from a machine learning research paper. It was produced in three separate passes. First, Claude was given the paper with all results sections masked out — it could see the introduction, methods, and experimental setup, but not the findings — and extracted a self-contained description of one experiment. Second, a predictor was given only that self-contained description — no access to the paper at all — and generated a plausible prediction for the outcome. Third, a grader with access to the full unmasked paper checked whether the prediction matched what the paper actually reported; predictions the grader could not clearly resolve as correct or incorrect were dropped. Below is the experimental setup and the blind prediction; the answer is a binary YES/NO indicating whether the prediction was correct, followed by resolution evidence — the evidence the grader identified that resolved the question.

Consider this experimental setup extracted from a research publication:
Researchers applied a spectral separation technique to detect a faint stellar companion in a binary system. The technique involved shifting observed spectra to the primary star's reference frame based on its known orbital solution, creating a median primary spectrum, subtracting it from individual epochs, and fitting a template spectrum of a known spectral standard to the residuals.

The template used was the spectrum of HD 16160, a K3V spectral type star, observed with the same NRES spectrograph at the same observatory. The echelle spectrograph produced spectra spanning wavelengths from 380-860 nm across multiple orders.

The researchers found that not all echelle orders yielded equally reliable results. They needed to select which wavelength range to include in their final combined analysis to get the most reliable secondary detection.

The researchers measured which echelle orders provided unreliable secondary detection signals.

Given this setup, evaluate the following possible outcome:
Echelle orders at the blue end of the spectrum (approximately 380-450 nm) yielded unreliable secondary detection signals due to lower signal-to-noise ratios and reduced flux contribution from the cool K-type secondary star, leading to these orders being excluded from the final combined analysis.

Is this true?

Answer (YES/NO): YES